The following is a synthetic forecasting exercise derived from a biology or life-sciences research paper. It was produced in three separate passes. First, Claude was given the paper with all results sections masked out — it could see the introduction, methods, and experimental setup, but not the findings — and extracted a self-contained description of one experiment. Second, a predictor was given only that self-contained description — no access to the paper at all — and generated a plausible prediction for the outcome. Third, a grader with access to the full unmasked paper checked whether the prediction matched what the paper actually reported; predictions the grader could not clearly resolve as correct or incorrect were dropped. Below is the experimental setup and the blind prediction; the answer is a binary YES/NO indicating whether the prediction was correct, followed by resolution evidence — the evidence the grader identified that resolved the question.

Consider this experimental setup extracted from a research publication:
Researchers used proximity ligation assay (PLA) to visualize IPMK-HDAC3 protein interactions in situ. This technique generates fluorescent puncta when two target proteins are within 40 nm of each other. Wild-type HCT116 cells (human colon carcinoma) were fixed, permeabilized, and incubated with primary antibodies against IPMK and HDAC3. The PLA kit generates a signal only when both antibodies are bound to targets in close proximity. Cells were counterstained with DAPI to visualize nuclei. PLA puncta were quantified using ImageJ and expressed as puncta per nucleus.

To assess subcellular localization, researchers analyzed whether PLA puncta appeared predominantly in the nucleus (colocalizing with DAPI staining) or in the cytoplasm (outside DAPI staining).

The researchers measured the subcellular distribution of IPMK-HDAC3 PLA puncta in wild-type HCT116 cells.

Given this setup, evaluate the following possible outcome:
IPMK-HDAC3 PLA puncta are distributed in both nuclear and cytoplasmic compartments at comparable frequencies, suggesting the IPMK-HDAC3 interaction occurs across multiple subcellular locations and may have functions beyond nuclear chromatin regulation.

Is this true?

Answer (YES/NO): NO